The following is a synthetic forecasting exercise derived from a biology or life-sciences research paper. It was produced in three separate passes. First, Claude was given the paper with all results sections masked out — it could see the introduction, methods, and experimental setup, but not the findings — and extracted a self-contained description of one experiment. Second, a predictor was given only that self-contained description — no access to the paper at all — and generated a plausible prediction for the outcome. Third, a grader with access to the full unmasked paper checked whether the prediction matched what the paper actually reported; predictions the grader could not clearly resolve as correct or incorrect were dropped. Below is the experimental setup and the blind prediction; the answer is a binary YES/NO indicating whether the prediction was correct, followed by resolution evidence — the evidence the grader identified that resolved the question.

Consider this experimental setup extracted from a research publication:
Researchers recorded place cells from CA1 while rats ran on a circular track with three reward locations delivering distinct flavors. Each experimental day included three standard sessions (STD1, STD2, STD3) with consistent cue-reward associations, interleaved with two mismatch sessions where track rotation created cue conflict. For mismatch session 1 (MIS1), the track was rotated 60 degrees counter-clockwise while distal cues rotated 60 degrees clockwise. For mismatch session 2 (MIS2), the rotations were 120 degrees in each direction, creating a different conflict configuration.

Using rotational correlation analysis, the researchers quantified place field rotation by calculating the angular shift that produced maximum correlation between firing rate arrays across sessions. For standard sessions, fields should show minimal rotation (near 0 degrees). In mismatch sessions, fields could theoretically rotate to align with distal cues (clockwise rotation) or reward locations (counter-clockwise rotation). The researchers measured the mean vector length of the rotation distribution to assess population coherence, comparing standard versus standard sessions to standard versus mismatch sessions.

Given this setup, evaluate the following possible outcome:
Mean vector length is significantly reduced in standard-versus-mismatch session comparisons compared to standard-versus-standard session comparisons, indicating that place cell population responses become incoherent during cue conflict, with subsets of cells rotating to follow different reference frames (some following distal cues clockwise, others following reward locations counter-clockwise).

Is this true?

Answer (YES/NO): NO